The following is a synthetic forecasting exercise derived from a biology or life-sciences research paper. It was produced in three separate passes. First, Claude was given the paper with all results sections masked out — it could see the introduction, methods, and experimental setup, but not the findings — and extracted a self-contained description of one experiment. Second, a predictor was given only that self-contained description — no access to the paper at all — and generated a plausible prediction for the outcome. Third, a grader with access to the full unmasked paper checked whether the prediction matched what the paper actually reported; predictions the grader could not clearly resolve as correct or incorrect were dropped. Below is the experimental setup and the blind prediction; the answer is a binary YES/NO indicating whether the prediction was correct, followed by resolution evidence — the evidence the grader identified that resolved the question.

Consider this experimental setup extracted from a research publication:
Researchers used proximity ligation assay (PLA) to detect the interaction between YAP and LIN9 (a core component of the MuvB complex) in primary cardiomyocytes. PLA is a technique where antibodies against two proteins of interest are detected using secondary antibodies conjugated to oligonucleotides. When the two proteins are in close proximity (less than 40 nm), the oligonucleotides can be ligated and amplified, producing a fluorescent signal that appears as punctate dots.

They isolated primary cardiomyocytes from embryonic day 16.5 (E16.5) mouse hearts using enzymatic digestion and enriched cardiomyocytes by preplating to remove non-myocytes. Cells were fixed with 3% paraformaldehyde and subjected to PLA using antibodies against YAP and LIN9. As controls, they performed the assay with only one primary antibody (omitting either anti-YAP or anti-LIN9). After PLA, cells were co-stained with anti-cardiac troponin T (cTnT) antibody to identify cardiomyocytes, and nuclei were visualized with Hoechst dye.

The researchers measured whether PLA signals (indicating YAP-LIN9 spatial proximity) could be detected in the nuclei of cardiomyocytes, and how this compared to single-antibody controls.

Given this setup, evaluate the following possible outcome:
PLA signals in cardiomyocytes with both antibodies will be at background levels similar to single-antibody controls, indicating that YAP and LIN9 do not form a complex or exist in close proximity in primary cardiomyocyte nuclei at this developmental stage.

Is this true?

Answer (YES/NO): NO